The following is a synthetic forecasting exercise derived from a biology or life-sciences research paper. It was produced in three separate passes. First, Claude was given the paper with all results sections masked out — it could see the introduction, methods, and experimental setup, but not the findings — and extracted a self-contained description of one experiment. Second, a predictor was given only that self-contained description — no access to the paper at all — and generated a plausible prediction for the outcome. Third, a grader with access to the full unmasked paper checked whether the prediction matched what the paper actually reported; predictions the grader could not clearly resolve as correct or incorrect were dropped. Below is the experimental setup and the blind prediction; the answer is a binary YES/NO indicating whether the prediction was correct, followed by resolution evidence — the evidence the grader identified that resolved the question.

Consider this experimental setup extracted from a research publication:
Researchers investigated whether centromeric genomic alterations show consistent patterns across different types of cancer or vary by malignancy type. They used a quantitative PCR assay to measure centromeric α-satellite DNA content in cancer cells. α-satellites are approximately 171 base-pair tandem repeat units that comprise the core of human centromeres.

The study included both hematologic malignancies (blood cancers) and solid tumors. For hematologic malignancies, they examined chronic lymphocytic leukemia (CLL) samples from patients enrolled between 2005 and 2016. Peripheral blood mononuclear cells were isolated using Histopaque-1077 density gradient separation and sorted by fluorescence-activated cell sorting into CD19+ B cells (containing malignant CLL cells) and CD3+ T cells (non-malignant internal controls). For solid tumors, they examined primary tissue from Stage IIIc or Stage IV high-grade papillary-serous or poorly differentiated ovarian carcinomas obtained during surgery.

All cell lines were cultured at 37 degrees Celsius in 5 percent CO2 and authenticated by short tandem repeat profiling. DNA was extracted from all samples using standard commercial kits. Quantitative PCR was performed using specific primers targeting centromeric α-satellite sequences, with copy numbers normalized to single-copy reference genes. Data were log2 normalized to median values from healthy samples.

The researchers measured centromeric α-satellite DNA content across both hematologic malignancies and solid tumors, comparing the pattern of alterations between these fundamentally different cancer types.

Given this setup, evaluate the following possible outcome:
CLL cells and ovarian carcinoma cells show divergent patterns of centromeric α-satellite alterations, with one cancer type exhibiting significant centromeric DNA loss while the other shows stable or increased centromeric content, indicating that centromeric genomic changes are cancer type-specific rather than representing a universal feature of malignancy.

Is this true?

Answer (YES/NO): NO